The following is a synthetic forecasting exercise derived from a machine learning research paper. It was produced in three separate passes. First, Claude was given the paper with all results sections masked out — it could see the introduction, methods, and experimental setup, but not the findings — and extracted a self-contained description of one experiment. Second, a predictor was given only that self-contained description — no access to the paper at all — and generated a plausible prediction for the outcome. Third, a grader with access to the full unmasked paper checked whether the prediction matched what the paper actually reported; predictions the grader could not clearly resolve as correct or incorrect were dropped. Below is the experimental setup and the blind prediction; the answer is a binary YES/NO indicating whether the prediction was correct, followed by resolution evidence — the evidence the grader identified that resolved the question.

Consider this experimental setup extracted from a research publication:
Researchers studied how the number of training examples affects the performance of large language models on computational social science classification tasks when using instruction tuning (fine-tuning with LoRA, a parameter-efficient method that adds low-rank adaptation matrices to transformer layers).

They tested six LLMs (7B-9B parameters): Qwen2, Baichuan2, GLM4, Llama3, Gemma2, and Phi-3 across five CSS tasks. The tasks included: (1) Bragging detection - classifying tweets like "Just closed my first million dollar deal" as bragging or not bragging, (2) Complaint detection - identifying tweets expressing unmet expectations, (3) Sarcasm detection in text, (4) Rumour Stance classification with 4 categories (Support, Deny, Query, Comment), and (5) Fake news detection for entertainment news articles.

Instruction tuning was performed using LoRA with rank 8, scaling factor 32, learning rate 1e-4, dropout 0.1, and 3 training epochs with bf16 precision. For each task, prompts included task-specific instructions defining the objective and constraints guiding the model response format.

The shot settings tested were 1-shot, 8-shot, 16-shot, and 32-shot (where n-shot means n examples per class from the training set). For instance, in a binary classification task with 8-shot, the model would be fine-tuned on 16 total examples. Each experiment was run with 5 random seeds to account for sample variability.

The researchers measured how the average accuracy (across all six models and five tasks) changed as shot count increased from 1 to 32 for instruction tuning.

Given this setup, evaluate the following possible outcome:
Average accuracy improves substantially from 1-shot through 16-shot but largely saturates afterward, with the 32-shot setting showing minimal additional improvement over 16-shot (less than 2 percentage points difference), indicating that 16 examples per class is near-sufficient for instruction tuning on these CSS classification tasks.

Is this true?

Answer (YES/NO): NO